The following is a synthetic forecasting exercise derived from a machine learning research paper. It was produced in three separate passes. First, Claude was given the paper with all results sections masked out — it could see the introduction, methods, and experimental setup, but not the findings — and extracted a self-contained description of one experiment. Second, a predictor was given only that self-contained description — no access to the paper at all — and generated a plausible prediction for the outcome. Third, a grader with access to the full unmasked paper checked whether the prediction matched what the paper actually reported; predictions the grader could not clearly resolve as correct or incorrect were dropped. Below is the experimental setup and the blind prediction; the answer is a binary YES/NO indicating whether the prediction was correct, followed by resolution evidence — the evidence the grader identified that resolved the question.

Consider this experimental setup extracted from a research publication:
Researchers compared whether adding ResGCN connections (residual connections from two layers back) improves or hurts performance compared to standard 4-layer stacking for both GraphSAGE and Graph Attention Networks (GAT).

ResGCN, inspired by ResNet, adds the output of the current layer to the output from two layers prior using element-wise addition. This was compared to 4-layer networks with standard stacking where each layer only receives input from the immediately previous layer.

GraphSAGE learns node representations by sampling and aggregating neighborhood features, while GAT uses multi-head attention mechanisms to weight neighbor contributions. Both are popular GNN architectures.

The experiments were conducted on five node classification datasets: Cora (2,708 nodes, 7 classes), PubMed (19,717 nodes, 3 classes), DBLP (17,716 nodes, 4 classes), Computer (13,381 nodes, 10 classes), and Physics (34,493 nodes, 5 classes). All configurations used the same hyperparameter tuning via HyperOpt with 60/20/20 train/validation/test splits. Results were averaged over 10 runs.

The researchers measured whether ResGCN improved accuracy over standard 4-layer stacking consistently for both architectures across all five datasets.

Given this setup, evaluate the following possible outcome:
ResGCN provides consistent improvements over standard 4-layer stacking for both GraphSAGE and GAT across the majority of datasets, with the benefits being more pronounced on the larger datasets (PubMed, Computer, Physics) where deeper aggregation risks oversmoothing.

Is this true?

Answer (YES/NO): NO